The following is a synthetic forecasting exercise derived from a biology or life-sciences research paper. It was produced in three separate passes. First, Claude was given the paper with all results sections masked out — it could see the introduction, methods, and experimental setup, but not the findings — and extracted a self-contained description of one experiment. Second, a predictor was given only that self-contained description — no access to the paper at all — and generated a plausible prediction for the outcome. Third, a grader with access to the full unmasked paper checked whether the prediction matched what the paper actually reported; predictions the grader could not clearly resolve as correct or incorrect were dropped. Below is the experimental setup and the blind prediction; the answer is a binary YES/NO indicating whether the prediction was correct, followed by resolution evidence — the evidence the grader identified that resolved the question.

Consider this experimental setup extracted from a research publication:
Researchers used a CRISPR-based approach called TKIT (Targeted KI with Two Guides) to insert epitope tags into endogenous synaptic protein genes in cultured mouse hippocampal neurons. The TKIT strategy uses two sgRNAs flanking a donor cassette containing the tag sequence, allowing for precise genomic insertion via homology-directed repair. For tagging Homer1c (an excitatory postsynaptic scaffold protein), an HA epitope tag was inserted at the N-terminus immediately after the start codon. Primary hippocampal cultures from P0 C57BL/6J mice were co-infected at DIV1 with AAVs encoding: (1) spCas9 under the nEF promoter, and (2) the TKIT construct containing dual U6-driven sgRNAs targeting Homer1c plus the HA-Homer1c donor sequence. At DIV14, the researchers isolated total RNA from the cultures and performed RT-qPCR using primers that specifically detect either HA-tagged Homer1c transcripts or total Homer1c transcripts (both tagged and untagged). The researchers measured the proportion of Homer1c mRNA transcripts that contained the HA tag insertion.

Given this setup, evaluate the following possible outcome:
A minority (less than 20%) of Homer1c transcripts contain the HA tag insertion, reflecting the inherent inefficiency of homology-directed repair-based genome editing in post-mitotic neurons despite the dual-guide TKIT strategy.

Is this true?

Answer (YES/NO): YES